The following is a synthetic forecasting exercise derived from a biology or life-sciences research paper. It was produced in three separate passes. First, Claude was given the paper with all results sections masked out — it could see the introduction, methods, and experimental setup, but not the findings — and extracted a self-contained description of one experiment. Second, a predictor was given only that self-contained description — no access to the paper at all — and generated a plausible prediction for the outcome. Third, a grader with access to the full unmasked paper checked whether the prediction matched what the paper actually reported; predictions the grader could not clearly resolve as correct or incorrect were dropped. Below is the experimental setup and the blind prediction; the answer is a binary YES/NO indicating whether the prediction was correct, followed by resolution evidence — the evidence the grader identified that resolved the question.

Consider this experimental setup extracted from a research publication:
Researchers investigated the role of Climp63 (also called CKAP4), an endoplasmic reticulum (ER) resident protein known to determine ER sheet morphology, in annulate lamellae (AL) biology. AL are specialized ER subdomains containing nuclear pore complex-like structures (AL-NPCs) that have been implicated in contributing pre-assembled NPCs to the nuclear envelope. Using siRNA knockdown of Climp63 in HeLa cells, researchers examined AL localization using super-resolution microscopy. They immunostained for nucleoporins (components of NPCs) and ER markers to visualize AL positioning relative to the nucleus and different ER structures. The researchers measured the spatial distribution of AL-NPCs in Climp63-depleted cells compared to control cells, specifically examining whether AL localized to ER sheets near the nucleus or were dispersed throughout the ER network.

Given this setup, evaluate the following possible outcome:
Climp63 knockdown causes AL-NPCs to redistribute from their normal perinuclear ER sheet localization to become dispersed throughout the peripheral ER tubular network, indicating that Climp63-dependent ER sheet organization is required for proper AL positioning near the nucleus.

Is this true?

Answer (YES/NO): YES